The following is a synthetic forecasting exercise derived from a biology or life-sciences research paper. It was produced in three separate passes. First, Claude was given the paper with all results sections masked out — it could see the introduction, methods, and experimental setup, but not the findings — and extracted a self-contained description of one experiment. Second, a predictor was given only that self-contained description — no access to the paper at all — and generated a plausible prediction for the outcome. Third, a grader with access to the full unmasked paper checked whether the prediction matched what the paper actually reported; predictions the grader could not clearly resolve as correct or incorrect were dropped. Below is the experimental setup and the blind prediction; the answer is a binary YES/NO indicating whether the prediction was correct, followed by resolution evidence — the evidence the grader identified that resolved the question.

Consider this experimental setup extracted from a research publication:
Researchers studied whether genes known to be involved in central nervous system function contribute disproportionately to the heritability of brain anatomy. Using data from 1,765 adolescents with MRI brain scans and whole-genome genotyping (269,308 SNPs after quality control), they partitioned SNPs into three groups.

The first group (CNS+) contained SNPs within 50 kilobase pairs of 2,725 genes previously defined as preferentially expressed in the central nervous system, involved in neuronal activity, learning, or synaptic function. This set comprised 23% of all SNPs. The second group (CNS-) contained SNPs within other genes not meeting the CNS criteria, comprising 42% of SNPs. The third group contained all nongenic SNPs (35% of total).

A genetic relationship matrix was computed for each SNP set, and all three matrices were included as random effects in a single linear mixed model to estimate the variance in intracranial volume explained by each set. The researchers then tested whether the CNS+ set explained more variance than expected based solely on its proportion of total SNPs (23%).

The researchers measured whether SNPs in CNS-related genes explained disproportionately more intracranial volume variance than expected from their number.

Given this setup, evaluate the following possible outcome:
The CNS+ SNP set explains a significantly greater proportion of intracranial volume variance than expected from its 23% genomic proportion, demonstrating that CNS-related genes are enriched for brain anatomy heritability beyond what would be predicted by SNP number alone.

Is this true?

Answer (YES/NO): NO